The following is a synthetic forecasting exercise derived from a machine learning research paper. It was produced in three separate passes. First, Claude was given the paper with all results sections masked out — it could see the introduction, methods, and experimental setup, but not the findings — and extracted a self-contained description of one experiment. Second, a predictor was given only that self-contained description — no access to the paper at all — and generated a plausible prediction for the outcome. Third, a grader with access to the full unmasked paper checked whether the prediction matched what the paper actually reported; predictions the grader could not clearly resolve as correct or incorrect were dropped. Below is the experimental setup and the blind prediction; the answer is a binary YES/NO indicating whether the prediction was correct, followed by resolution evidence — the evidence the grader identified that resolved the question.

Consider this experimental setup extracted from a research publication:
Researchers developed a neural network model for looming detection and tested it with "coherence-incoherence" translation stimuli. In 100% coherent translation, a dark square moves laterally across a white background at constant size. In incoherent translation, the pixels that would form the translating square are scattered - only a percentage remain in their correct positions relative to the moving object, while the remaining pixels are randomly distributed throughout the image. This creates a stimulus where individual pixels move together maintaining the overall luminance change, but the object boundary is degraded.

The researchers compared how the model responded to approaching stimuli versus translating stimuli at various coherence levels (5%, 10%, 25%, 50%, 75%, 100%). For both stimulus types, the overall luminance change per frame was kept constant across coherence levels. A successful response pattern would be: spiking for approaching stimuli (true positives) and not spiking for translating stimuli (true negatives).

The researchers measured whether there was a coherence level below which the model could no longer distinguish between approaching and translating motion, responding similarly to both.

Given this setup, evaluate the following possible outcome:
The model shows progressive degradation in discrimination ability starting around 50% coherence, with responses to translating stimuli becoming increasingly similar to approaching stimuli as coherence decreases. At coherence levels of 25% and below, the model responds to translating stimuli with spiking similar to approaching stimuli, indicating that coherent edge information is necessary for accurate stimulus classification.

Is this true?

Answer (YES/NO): NO